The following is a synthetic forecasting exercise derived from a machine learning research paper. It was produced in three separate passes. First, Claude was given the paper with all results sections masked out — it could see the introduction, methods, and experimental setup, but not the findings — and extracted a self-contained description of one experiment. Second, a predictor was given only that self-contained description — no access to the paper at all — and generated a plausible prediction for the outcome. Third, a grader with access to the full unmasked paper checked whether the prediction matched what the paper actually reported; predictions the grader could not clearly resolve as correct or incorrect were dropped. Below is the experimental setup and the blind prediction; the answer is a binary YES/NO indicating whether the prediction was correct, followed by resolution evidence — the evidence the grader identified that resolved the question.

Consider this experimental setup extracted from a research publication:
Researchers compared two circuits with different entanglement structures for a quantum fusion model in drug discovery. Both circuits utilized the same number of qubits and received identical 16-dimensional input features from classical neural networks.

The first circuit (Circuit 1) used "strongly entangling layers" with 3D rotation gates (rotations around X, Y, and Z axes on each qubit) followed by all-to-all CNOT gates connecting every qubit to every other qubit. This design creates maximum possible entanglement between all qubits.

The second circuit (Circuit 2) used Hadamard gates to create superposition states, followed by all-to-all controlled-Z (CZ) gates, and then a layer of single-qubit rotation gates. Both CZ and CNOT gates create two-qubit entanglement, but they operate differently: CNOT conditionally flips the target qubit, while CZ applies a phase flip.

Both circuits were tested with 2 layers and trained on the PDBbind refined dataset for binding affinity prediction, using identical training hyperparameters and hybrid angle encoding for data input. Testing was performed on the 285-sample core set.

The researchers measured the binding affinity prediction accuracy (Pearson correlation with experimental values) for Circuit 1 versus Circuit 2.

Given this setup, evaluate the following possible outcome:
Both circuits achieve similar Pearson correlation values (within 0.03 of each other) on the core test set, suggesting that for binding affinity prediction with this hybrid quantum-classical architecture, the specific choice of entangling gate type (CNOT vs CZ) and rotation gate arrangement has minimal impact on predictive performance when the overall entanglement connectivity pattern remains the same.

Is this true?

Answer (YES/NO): NO